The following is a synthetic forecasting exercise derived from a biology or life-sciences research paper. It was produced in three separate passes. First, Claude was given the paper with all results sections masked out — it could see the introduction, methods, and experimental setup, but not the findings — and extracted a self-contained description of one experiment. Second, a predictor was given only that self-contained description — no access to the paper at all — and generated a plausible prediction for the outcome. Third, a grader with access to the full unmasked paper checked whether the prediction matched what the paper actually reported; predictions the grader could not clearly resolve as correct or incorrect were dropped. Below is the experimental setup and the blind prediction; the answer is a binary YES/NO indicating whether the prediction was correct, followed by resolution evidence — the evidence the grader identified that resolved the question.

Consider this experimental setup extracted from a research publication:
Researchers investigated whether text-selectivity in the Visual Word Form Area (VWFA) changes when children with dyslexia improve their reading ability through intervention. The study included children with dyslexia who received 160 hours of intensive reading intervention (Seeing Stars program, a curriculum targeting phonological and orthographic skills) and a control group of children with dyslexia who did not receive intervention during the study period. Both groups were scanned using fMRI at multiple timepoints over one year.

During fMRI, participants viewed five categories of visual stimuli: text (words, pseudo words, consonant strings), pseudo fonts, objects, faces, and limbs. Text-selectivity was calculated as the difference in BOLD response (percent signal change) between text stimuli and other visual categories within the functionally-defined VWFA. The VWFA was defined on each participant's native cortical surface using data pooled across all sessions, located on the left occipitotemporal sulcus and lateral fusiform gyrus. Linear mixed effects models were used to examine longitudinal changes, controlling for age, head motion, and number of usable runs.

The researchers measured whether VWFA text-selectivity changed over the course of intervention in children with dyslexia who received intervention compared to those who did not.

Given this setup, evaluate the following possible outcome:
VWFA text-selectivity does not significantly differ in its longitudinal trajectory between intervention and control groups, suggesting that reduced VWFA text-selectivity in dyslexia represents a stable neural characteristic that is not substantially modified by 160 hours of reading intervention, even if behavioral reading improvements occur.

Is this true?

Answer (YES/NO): YES